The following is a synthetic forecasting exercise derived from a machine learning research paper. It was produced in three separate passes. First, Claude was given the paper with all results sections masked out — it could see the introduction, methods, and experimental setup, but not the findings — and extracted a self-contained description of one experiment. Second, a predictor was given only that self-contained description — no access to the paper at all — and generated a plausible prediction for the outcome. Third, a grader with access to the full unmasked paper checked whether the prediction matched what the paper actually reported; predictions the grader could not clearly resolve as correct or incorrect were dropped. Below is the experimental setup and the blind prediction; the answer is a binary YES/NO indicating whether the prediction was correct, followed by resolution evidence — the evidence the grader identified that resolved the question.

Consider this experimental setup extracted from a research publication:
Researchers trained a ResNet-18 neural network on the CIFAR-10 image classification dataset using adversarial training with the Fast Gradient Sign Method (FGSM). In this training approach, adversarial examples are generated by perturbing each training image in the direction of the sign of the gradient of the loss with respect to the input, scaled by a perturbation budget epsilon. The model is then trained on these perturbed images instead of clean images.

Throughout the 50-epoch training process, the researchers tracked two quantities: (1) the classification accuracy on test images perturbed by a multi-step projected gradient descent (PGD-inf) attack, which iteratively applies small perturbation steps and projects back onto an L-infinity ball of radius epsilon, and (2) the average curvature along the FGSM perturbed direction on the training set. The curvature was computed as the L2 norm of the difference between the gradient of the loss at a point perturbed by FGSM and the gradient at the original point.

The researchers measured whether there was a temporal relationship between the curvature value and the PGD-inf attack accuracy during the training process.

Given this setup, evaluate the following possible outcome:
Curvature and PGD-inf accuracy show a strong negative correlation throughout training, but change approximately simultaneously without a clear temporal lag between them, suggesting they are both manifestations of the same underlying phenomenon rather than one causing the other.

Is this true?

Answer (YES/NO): NO